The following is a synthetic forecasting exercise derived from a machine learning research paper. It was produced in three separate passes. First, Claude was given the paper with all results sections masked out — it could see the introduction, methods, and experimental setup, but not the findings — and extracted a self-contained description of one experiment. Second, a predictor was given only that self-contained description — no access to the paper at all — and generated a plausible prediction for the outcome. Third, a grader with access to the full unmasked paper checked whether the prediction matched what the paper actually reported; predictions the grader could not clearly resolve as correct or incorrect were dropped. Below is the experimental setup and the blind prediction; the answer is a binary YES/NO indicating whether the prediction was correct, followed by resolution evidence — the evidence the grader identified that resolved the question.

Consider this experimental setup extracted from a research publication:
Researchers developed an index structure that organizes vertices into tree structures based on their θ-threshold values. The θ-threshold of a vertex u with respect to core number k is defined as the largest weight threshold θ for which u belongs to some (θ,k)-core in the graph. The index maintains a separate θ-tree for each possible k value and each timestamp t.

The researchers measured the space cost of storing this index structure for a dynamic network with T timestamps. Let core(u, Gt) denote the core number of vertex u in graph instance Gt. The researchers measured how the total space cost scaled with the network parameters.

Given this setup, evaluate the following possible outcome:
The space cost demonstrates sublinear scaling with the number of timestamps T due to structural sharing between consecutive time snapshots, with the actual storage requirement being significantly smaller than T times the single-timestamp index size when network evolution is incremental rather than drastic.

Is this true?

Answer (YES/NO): NO